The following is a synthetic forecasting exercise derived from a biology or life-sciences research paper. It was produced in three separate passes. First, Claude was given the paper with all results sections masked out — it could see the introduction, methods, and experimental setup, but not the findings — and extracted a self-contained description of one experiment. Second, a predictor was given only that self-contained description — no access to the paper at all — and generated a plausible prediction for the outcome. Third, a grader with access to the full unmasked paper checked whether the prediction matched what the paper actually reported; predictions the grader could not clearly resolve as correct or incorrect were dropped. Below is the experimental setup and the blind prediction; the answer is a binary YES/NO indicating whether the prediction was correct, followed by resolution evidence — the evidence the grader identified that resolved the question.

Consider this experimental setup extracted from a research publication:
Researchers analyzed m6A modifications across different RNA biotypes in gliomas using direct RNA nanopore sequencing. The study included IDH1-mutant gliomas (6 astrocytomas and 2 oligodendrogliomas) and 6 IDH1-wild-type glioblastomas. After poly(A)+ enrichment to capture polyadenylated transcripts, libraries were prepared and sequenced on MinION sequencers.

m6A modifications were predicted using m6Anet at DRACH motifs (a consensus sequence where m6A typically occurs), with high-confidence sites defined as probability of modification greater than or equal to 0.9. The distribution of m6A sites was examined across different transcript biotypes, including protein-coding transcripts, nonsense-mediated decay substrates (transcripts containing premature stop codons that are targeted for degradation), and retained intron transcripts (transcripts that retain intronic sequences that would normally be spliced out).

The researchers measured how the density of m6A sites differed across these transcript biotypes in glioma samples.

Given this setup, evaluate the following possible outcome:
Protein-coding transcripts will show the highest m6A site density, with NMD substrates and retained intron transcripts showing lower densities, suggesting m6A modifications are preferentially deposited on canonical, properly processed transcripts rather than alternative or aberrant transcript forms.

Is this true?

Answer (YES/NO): YES